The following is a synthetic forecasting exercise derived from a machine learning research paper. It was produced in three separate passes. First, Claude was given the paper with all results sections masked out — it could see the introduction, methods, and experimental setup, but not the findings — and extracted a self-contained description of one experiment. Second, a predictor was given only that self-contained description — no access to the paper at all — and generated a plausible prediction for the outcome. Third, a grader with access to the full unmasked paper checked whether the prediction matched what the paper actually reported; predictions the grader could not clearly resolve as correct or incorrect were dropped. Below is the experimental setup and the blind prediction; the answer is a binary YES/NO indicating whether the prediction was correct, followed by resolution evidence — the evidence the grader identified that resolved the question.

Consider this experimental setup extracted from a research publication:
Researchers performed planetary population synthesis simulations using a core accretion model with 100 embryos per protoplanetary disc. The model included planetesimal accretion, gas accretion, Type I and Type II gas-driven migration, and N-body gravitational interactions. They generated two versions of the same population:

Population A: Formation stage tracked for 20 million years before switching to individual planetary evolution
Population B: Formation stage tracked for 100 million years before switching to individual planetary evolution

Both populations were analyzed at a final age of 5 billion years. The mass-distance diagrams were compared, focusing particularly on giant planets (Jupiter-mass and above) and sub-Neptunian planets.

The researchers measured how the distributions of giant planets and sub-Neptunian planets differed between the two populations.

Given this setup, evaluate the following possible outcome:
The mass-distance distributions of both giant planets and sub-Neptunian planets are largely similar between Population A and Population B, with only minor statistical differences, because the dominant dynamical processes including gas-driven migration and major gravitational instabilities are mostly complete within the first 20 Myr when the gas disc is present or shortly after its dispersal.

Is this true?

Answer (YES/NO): YES